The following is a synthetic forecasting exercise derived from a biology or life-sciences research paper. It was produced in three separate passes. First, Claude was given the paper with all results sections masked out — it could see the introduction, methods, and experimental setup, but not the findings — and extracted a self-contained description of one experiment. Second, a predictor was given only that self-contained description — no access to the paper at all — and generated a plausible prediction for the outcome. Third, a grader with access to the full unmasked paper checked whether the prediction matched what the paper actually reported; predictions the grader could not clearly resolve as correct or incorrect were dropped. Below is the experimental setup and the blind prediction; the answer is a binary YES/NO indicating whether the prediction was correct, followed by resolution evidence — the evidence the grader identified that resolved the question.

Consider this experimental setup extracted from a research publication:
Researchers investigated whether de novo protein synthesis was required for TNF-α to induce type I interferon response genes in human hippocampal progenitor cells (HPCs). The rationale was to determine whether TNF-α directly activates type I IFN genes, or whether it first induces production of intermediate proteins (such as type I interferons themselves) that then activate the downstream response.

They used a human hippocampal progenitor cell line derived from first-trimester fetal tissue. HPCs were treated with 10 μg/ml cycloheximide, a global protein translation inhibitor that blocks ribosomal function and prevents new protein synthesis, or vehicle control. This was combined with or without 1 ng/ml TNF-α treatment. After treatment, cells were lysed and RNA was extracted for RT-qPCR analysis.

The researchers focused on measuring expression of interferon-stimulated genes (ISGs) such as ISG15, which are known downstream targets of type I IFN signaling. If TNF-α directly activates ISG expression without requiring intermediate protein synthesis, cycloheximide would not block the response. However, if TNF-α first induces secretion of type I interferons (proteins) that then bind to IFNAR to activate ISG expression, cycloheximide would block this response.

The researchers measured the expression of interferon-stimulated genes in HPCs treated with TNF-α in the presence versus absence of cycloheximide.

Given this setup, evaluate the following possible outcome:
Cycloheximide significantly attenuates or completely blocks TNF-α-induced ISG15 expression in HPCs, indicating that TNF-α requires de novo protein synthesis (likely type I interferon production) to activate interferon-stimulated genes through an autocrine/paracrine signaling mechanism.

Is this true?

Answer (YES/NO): YES